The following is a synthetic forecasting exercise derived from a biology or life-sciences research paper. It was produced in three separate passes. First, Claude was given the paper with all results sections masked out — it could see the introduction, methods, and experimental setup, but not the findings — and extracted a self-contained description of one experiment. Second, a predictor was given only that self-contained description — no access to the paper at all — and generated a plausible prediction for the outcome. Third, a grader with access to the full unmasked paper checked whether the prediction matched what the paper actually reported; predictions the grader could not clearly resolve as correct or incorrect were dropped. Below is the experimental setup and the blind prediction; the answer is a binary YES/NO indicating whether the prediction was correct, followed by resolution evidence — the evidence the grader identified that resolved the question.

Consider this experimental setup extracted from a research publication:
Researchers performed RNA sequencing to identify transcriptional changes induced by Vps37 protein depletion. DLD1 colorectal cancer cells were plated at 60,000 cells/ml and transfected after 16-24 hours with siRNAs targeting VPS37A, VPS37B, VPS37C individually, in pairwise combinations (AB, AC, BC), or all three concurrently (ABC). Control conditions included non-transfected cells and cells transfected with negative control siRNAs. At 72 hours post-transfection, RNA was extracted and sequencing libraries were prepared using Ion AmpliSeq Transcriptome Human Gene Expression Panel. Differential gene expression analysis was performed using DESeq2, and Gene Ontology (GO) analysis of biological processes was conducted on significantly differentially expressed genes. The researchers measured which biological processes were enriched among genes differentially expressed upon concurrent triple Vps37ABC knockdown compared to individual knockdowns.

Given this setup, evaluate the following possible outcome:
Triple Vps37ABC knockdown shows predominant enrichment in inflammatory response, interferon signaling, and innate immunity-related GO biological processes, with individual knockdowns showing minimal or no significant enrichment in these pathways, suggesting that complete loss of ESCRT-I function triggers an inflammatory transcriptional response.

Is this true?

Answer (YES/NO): NO